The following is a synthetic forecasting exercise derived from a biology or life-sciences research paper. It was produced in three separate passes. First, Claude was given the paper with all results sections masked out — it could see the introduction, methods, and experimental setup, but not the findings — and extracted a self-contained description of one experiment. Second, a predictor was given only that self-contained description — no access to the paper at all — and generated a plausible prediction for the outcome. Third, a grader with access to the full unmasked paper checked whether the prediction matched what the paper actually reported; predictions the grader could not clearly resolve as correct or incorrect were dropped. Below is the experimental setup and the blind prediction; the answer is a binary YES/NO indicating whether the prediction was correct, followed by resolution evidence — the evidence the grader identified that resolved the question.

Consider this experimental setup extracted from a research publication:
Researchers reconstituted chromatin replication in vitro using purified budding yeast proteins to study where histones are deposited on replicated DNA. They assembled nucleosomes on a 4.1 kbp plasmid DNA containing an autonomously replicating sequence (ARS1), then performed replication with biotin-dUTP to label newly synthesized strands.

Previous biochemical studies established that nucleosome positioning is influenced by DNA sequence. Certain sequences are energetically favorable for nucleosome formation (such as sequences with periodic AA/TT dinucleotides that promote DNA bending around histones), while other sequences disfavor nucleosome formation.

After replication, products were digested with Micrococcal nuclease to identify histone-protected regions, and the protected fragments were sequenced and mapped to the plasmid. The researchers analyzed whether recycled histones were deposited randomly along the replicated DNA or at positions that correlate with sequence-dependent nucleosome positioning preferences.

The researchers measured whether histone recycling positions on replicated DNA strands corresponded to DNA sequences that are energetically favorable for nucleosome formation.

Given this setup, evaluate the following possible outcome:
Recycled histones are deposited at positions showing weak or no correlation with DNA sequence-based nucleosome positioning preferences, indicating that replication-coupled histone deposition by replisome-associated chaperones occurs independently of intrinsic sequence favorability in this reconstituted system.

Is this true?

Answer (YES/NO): NO